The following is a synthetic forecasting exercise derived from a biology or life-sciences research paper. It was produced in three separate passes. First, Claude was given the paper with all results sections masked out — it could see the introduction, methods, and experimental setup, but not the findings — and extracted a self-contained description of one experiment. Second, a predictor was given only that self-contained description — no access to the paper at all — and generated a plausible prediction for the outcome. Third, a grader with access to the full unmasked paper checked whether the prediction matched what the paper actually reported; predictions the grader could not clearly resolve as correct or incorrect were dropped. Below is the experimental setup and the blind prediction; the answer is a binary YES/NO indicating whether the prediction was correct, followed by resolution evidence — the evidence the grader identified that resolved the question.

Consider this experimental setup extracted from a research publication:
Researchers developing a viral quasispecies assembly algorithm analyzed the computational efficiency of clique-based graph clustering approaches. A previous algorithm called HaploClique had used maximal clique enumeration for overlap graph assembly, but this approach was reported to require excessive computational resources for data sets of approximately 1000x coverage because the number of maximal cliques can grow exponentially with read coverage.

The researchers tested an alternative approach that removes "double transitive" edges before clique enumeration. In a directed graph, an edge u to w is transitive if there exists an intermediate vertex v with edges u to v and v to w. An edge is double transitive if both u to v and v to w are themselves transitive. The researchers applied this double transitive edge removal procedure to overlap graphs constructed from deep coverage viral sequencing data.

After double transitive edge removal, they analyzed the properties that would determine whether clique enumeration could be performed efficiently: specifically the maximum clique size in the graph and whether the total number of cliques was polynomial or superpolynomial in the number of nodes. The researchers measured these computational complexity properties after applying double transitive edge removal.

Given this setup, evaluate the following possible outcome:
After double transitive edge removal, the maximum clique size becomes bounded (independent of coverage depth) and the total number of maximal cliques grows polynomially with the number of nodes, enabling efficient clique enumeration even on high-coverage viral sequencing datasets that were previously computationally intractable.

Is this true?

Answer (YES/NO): YES